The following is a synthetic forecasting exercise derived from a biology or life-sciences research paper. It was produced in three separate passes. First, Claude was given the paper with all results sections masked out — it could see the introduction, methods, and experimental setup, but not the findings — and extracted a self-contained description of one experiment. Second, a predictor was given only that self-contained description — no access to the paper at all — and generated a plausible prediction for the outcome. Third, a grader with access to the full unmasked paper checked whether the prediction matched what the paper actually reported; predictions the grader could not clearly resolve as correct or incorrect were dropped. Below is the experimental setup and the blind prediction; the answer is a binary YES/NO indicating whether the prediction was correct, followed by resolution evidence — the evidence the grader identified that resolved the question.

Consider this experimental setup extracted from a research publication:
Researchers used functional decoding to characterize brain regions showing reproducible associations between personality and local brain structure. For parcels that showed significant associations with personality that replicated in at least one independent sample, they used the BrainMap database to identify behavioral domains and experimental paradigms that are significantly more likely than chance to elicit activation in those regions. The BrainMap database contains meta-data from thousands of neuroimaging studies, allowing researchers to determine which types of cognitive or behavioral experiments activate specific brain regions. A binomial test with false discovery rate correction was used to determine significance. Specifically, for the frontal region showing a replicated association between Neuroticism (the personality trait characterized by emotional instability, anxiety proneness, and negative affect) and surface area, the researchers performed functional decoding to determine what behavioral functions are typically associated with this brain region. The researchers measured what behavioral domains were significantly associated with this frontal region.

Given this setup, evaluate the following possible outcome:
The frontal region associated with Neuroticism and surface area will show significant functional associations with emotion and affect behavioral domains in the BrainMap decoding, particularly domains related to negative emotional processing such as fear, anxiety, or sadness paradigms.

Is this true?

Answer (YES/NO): NO